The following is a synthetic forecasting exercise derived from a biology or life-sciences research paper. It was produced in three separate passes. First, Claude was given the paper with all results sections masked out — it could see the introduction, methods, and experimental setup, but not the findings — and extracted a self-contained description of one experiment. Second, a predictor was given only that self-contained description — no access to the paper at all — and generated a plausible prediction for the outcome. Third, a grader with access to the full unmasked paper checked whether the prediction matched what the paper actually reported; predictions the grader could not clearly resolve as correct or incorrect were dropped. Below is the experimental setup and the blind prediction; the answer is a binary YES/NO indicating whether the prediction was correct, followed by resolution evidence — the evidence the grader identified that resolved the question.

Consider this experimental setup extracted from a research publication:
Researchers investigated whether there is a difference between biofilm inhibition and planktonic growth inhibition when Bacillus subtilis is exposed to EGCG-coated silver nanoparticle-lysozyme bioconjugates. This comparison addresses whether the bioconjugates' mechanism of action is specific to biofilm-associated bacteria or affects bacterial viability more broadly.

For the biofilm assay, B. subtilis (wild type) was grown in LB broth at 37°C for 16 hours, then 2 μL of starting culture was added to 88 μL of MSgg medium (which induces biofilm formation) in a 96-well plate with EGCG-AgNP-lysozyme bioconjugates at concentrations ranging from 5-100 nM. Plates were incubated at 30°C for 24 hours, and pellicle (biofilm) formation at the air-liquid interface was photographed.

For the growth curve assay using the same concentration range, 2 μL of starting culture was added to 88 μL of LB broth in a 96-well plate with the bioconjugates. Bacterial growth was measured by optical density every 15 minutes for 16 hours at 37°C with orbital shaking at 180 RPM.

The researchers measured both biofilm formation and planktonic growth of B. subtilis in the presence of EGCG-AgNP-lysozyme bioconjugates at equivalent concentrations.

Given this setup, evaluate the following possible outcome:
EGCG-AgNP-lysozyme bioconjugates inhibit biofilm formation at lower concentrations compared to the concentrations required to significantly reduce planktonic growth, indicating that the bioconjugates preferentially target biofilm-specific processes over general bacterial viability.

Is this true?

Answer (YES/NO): YES